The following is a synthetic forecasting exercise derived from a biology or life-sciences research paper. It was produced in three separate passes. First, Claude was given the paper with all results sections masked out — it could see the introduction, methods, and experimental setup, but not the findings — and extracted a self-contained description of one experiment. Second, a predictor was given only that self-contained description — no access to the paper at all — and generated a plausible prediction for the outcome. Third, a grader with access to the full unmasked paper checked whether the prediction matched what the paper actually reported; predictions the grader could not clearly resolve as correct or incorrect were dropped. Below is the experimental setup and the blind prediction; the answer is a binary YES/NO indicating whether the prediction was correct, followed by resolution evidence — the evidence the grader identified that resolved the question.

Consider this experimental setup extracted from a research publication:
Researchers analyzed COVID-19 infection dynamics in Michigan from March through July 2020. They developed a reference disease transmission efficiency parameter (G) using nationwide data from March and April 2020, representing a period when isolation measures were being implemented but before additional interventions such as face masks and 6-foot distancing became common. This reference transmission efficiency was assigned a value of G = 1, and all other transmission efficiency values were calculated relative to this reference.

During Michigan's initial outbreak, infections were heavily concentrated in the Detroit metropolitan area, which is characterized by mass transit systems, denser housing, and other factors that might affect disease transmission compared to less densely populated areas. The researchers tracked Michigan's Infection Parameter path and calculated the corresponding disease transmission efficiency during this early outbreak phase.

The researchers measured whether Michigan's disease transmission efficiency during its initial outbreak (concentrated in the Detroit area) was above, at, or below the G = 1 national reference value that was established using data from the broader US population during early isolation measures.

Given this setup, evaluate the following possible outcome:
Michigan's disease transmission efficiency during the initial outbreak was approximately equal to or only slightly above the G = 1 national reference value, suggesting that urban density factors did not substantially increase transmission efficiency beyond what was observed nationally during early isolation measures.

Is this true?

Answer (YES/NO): NO